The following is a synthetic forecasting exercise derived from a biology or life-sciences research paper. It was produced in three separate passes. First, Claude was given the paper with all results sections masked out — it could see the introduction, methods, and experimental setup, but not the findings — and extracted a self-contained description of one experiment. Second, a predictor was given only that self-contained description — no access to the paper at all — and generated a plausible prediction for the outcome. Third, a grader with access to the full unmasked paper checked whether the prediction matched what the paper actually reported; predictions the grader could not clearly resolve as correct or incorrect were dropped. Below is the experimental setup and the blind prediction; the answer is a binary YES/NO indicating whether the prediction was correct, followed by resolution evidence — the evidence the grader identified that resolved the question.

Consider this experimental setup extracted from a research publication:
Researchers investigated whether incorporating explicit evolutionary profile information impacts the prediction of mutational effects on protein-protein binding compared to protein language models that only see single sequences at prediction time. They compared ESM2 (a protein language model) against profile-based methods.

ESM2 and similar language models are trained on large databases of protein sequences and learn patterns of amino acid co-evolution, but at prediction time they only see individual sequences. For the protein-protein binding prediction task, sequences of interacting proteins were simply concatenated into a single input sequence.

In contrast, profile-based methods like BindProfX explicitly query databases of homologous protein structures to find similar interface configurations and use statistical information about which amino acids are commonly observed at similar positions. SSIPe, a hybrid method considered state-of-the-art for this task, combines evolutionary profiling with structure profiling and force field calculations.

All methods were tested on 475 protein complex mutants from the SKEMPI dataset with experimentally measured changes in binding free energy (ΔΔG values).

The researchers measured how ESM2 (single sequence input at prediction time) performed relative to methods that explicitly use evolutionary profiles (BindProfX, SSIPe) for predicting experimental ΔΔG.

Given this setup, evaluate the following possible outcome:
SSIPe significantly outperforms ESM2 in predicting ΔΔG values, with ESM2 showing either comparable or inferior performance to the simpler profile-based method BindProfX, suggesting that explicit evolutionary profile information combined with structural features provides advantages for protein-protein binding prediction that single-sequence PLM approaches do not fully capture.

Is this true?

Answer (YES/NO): YES